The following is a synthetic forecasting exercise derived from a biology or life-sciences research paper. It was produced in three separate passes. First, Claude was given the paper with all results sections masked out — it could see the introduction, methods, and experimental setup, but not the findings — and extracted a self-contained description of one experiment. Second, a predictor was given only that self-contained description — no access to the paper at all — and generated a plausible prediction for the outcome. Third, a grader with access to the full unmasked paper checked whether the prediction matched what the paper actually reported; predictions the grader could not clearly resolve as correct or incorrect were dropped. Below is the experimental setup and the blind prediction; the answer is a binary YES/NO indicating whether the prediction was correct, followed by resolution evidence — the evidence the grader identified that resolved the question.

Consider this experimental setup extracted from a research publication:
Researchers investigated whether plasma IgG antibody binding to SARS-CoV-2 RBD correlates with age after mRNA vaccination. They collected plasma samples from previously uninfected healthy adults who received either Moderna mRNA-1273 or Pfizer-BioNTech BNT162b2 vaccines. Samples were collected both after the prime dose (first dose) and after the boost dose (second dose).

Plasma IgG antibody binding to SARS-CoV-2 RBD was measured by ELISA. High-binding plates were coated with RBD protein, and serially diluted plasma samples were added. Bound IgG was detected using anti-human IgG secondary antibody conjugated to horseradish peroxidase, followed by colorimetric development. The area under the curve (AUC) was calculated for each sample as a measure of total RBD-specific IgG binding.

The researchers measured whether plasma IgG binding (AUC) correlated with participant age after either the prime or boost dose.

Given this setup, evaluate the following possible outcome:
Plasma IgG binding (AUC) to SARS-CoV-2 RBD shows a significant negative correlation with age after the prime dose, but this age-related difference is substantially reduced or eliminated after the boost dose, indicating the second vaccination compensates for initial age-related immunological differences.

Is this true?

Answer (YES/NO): YES